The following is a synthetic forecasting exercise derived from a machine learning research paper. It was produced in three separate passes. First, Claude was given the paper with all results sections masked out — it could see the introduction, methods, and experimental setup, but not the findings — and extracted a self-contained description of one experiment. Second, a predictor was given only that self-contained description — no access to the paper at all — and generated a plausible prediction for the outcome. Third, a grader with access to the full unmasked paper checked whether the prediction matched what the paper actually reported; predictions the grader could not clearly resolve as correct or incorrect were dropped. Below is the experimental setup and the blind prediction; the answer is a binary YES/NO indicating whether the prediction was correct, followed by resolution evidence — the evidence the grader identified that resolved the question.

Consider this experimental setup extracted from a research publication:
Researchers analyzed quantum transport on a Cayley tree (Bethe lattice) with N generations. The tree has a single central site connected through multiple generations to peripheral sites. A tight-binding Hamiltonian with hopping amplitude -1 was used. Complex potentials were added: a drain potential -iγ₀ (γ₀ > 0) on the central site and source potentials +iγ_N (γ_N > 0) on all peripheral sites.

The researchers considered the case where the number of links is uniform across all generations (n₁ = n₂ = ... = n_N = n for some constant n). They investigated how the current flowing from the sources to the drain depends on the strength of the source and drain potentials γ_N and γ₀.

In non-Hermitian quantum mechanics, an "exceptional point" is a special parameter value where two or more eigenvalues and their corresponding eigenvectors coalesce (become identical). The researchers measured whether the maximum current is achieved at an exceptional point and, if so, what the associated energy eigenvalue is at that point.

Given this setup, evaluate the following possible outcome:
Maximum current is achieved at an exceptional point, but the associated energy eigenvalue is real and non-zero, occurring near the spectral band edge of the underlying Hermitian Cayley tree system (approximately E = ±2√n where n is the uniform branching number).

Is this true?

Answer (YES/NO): NO